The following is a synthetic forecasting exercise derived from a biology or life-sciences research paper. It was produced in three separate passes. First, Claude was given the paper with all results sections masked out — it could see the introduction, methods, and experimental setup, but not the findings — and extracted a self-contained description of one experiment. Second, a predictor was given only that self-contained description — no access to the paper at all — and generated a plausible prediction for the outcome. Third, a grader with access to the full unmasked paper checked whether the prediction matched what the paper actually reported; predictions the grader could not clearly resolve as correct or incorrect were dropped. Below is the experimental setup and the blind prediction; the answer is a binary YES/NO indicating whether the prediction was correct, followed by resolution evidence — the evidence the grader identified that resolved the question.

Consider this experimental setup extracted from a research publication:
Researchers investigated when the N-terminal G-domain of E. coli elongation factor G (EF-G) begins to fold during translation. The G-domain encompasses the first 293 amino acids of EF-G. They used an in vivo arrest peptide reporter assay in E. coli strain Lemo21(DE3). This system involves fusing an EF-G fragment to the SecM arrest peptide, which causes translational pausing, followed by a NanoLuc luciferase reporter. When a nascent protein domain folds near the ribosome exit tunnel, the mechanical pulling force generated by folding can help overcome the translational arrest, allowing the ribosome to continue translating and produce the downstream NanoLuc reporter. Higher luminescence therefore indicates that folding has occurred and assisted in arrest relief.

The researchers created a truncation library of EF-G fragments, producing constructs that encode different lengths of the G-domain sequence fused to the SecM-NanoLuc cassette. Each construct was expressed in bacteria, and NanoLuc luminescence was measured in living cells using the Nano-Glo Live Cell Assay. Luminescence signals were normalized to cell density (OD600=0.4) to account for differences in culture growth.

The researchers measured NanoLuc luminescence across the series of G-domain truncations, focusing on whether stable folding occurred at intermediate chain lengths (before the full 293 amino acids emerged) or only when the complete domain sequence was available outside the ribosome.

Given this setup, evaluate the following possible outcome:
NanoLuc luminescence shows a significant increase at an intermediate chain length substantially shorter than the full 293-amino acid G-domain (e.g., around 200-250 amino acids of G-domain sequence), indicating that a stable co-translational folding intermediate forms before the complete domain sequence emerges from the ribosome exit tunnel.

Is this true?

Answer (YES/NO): NO